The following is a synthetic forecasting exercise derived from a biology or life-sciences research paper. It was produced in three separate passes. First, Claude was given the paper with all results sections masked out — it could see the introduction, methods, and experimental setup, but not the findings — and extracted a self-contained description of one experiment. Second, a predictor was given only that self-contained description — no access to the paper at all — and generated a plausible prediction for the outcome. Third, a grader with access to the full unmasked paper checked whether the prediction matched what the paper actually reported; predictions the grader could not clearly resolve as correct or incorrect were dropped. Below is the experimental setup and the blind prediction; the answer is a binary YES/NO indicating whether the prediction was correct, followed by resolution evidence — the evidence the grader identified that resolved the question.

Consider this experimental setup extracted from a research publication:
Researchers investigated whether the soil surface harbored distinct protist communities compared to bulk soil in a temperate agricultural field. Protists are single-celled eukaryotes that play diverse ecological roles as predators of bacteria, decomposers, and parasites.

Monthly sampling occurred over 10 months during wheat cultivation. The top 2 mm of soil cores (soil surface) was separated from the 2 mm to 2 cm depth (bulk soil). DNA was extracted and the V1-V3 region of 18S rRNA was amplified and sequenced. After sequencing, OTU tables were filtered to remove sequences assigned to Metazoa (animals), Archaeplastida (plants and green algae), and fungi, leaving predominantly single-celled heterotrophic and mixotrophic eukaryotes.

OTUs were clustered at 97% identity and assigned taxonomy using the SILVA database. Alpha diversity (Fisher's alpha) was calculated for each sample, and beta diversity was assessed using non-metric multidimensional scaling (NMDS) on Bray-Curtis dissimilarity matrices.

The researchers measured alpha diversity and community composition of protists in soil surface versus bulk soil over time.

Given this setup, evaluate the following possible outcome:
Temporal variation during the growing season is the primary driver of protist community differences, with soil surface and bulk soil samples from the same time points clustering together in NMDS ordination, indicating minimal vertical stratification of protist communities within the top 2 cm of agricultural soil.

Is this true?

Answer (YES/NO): NO